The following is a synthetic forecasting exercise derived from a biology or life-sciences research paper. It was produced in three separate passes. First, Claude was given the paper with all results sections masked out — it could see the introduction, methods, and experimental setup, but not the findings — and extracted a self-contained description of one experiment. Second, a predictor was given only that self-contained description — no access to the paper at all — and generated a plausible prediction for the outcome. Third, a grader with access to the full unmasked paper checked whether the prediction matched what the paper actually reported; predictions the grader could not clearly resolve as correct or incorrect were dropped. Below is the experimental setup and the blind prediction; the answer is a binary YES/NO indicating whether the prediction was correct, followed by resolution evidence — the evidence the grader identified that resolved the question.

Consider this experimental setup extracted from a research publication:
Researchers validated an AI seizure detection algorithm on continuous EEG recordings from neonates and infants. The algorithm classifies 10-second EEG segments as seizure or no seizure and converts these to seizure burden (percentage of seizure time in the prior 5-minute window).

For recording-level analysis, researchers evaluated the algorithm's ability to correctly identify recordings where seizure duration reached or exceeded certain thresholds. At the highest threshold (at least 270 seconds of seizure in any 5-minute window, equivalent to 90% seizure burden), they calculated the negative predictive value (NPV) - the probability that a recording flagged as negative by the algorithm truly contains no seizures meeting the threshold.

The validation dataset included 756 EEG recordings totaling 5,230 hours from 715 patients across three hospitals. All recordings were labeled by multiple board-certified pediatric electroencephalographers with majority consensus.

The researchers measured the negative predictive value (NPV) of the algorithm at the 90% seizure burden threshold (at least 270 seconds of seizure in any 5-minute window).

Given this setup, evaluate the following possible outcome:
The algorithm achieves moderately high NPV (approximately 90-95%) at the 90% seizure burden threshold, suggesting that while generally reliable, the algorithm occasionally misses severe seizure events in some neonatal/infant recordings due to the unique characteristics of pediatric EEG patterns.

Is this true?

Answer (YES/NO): NO